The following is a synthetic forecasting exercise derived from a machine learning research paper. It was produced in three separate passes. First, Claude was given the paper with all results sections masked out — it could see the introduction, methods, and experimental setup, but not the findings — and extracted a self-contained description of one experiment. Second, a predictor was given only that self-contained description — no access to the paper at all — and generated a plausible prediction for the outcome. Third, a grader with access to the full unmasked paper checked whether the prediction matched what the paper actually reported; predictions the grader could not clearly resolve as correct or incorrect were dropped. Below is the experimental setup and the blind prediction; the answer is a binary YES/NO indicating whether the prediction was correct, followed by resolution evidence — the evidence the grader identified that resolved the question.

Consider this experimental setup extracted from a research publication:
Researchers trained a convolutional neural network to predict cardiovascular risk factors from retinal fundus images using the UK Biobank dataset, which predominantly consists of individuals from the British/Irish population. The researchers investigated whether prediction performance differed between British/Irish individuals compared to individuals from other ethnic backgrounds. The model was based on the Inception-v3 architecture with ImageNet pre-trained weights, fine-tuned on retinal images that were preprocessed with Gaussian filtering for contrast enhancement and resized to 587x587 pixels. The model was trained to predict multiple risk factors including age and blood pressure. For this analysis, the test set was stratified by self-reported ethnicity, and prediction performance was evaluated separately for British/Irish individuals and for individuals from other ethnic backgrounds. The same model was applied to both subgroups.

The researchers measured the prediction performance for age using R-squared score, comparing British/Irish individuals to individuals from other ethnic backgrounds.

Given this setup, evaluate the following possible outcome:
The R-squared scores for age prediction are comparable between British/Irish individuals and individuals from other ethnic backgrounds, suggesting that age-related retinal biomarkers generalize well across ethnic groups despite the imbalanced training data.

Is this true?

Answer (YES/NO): NO